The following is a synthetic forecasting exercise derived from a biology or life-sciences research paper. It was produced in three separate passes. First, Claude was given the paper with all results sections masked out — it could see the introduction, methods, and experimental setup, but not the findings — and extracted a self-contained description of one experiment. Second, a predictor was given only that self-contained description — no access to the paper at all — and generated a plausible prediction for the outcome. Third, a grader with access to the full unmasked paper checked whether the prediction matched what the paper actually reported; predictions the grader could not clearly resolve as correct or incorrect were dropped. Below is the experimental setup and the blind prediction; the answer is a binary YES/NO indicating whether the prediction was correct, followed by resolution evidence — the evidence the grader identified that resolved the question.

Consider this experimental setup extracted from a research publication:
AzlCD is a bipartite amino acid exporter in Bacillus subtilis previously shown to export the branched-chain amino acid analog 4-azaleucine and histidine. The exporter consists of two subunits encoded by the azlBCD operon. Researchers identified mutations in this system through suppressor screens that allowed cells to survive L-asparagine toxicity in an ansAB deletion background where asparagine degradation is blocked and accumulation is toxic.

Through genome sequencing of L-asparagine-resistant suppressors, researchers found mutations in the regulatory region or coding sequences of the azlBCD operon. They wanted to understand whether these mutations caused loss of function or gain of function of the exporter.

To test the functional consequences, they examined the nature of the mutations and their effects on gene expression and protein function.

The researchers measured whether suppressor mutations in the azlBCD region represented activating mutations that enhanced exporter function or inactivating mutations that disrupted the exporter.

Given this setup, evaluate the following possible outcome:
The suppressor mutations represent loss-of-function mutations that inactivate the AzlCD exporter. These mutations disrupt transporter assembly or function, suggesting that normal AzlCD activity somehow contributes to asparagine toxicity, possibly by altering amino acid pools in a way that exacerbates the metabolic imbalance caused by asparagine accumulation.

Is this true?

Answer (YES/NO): NO